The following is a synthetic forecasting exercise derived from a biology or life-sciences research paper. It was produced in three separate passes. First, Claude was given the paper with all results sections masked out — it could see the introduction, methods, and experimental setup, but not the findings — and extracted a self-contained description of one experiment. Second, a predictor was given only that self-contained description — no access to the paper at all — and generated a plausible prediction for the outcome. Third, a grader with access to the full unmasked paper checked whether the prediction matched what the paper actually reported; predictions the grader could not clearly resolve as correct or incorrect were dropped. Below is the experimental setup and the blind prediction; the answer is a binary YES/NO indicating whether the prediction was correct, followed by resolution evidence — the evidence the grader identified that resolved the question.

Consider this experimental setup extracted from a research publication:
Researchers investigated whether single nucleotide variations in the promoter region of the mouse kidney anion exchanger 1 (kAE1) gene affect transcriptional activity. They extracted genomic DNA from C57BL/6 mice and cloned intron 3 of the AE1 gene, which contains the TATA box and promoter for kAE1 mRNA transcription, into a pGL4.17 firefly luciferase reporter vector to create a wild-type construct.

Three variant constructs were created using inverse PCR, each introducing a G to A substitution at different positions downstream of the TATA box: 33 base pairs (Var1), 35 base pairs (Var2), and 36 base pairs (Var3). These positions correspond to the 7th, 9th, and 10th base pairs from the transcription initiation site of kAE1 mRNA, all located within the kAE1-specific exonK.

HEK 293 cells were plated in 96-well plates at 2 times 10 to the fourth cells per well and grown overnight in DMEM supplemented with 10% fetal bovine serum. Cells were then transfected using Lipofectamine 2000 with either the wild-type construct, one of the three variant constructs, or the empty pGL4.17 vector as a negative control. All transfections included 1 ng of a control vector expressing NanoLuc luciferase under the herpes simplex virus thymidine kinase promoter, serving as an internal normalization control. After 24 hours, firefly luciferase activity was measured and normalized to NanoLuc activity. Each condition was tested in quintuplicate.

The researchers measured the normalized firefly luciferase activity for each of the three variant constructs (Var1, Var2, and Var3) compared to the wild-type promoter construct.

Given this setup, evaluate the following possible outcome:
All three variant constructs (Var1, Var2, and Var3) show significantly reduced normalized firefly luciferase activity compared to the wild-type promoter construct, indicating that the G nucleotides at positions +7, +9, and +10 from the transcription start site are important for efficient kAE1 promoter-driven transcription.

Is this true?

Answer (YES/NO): NO